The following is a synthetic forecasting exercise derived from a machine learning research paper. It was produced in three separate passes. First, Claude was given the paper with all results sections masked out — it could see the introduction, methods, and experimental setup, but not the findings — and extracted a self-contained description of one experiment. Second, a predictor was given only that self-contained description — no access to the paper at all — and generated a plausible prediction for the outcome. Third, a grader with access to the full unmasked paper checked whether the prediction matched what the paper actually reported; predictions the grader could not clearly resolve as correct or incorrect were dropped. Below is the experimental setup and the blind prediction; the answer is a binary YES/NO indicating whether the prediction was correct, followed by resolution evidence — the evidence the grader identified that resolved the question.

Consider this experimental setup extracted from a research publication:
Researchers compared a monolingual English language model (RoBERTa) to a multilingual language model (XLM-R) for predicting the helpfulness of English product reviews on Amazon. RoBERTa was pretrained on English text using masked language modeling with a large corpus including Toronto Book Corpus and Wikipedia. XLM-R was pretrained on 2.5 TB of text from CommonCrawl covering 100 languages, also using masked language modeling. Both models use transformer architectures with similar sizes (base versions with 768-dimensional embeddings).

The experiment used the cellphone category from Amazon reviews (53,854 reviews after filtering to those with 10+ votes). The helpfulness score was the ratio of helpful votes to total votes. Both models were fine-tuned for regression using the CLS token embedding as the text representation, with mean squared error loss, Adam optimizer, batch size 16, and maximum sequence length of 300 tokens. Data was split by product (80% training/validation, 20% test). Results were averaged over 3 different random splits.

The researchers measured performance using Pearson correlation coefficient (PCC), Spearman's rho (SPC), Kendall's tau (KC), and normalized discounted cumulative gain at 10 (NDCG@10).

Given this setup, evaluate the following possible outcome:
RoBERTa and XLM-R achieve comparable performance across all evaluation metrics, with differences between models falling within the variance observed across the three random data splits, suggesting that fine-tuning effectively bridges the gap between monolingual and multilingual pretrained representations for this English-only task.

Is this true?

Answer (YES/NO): YES